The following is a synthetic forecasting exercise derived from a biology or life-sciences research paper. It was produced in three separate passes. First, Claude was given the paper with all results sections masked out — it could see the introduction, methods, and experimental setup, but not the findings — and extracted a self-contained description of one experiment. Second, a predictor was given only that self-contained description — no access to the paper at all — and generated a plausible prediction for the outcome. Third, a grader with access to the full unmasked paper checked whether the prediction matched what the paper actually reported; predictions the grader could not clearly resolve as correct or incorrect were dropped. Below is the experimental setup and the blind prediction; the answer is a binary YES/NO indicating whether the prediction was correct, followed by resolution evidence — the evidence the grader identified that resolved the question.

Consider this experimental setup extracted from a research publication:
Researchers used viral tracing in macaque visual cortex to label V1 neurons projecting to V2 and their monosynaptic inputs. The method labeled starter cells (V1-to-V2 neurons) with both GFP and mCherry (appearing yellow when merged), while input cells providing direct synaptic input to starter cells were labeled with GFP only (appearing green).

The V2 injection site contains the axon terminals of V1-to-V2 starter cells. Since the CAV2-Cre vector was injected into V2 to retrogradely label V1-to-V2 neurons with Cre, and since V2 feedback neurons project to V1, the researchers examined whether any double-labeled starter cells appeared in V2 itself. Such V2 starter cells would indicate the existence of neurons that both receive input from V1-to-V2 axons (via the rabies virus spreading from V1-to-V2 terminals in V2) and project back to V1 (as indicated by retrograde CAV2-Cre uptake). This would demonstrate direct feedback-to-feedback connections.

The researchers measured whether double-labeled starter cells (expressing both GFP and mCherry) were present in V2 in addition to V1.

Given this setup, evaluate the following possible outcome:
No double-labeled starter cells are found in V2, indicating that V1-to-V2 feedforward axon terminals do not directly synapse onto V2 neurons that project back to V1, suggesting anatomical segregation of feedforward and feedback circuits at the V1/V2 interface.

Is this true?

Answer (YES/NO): NO